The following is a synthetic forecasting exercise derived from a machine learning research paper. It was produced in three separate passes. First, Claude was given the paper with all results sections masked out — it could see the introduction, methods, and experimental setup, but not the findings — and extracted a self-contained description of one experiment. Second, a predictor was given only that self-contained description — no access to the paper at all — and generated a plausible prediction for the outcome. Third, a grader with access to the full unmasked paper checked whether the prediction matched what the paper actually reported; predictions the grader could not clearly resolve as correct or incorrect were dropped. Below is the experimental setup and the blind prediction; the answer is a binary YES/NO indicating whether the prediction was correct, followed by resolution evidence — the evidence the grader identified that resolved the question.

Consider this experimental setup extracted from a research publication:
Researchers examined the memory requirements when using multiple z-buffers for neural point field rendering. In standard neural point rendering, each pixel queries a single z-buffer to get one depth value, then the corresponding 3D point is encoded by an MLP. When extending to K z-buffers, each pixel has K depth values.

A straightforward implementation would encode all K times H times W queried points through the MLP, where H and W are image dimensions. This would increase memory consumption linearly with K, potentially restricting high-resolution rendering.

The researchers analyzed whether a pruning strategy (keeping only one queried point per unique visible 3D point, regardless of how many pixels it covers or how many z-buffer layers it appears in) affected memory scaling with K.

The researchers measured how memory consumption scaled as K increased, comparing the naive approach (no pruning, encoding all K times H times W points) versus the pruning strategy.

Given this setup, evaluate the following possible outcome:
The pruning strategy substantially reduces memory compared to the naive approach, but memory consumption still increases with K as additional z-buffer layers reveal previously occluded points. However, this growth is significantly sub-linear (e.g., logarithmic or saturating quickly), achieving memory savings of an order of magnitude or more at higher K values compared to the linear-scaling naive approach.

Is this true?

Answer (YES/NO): NO